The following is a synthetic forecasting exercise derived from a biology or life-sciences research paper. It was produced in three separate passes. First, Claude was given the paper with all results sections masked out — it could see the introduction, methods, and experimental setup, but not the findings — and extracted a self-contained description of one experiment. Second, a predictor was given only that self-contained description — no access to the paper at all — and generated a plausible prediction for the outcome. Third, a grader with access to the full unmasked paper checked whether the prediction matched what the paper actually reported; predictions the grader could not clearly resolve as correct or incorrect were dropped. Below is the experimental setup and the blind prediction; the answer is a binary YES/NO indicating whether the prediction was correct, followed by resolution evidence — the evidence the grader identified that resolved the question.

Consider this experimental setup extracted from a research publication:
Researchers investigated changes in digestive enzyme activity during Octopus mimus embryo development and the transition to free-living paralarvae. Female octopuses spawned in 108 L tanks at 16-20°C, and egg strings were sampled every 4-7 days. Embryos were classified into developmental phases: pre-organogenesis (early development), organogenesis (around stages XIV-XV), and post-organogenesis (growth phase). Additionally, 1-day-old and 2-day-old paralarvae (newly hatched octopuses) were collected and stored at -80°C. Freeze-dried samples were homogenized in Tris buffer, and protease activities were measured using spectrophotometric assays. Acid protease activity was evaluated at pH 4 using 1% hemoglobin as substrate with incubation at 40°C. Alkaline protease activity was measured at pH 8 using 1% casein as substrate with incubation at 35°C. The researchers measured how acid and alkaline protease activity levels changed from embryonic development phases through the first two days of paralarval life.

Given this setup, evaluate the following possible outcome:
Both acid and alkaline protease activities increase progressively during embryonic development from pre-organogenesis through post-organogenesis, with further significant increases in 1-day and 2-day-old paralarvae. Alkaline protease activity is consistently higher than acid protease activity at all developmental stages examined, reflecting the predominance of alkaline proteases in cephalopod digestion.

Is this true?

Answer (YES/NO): NO